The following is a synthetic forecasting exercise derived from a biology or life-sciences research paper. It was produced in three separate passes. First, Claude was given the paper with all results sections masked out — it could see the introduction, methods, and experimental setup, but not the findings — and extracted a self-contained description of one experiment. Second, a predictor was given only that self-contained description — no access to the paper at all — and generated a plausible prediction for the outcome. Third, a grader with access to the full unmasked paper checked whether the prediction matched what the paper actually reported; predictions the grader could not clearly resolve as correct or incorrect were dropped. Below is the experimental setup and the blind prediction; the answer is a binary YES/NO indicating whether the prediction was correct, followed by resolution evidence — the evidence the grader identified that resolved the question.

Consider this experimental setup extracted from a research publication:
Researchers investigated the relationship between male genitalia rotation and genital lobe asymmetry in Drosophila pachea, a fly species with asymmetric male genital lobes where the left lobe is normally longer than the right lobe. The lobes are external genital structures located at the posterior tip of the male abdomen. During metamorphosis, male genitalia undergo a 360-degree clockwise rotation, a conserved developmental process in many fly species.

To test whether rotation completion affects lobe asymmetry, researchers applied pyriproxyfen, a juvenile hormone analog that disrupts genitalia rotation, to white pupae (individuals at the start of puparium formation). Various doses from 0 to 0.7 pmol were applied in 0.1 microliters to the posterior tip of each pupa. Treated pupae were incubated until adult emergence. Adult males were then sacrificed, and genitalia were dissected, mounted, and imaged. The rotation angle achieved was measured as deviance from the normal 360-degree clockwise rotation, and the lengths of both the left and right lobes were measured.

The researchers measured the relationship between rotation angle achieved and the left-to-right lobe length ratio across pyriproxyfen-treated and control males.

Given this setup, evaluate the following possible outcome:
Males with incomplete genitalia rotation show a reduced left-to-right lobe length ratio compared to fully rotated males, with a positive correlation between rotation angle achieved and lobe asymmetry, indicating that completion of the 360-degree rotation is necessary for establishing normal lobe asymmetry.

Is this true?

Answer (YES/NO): YES